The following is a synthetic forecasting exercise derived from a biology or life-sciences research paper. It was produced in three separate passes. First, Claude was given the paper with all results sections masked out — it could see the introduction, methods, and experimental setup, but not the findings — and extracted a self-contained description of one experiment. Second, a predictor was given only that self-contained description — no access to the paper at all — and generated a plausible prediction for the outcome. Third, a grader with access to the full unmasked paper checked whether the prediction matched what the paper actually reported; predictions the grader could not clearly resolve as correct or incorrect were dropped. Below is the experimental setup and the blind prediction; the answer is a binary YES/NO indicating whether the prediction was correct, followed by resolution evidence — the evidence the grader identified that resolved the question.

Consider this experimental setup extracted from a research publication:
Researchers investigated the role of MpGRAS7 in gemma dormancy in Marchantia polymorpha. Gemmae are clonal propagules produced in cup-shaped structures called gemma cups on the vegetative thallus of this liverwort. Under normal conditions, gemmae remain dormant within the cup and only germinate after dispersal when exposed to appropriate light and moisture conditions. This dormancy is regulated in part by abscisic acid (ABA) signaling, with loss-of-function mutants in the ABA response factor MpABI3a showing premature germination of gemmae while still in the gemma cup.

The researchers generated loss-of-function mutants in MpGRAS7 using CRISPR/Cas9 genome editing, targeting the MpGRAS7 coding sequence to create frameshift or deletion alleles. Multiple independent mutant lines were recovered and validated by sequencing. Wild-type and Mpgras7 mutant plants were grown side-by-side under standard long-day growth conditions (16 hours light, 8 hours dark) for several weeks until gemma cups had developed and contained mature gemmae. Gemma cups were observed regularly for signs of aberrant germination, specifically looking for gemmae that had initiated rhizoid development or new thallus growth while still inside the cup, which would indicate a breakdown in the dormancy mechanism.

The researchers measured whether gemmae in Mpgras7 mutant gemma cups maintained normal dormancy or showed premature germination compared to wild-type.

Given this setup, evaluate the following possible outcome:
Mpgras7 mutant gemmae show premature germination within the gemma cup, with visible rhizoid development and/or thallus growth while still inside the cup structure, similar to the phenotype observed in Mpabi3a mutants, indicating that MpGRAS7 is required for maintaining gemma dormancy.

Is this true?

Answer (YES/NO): YES